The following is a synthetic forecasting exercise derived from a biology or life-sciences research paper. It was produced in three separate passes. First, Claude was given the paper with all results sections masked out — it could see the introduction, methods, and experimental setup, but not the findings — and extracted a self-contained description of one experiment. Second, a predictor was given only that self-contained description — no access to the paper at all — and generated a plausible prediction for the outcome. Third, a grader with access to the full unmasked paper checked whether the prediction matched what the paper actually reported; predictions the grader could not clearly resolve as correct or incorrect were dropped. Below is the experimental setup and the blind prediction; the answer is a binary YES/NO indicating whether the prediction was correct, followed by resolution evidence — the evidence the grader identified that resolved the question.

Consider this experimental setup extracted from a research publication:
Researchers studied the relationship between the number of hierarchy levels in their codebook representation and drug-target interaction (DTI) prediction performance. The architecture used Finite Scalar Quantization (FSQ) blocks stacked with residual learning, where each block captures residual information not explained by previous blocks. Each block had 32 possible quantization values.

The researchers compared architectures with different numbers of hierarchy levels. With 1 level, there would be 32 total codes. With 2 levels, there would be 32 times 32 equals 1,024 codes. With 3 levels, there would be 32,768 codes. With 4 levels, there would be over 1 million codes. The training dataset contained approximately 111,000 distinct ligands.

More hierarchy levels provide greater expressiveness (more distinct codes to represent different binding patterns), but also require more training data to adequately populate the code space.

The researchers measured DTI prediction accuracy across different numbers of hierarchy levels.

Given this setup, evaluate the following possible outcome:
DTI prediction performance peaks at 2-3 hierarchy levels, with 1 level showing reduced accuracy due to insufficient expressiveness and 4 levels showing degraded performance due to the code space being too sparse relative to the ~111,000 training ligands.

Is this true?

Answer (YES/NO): NO